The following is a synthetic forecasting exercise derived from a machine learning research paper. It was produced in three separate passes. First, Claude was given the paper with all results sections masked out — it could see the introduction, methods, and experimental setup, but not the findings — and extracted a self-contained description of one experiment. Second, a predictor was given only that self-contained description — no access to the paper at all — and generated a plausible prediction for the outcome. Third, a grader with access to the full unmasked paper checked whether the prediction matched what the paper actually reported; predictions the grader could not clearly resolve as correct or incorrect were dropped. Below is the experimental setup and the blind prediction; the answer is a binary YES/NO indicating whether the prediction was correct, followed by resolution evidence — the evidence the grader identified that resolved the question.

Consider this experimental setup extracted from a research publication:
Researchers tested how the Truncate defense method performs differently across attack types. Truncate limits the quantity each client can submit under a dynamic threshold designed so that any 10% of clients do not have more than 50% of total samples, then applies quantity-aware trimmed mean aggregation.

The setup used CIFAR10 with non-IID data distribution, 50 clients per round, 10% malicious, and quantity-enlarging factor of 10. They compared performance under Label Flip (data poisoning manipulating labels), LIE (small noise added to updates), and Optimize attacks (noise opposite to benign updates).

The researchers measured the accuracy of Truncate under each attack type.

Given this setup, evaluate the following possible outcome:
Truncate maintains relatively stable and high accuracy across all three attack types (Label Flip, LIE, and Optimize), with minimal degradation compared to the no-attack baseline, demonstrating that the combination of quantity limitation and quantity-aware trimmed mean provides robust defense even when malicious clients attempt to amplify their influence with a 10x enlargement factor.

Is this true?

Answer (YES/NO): NO